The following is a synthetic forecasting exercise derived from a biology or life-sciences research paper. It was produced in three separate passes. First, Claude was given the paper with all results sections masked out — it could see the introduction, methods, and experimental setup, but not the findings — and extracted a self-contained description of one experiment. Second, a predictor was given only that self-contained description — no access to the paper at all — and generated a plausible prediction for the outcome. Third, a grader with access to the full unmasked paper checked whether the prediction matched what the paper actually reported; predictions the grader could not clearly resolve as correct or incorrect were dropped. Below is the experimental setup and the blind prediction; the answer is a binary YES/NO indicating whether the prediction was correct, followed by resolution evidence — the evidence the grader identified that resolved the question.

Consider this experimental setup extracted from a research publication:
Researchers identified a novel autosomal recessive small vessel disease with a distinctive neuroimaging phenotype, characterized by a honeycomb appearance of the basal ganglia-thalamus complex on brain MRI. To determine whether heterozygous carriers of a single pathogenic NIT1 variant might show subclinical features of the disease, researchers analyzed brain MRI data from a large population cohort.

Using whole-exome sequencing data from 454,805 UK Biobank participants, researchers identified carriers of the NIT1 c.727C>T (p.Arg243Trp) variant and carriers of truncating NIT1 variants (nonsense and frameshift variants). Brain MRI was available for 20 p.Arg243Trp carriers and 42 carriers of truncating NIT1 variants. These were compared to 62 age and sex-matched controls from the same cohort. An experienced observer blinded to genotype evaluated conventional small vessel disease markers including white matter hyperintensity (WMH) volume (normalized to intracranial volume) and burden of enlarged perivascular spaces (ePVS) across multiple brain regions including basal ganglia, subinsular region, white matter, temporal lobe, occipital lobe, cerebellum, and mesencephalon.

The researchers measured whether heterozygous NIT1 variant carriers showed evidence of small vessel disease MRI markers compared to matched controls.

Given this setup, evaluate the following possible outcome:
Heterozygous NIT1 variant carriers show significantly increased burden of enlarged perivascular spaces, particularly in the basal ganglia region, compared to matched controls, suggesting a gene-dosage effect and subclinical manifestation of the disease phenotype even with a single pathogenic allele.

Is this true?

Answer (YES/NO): NO